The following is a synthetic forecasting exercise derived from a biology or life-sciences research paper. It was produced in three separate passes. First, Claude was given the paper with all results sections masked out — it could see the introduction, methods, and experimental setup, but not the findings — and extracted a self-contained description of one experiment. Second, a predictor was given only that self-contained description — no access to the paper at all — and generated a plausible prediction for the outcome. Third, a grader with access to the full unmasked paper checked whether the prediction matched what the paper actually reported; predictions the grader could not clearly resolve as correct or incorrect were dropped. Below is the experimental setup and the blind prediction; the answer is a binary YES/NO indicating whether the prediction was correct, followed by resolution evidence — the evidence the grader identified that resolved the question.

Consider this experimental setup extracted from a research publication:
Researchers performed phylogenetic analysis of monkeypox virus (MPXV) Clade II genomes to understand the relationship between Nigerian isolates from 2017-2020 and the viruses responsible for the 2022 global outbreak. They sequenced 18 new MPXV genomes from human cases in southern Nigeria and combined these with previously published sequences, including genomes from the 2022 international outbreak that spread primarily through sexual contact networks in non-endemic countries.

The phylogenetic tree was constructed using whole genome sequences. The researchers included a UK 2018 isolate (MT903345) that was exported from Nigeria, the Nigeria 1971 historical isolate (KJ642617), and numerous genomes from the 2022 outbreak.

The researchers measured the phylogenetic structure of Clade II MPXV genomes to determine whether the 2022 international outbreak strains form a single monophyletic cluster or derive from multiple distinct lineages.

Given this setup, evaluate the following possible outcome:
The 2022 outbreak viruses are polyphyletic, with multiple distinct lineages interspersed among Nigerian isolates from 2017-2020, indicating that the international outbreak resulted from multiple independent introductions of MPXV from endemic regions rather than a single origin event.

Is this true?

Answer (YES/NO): NO